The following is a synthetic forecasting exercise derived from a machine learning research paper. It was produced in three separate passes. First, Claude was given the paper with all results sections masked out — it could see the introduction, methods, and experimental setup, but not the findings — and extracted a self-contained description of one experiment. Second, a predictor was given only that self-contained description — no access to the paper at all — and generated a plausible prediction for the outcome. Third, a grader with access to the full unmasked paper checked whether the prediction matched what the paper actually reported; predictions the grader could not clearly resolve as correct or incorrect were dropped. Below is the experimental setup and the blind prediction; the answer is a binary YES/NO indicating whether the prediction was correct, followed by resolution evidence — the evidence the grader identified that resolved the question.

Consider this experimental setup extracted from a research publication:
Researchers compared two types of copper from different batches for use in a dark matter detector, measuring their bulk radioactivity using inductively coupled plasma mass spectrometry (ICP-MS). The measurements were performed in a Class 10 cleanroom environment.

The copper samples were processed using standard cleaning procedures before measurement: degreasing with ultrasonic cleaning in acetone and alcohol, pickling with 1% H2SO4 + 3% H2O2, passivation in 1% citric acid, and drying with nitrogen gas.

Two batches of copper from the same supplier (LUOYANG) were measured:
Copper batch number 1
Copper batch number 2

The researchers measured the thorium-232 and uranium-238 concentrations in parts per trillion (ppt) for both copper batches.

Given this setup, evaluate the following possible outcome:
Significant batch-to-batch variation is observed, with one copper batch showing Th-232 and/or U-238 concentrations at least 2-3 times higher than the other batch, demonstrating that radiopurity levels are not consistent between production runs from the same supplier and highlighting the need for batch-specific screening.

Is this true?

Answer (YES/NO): YES